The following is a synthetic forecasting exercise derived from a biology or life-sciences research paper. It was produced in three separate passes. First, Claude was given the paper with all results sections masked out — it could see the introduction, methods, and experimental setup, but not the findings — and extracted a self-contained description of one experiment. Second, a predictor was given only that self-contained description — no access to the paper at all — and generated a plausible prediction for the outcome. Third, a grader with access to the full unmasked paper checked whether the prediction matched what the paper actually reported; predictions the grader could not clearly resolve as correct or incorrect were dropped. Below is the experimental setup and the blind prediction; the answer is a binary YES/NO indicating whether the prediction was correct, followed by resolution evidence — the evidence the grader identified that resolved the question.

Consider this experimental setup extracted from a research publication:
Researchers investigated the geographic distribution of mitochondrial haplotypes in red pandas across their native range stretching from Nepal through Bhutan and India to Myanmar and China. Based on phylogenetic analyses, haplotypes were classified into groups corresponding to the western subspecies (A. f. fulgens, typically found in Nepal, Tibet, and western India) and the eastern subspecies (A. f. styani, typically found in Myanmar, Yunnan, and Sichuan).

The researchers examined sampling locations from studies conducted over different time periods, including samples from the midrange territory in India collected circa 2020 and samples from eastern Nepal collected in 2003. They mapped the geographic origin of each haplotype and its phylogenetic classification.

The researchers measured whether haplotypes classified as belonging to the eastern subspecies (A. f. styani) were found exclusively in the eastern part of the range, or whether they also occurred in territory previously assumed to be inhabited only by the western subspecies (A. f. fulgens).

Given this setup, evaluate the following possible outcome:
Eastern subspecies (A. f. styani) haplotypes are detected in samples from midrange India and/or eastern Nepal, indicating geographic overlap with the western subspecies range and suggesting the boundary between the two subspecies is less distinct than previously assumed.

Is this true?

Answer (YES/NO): YES